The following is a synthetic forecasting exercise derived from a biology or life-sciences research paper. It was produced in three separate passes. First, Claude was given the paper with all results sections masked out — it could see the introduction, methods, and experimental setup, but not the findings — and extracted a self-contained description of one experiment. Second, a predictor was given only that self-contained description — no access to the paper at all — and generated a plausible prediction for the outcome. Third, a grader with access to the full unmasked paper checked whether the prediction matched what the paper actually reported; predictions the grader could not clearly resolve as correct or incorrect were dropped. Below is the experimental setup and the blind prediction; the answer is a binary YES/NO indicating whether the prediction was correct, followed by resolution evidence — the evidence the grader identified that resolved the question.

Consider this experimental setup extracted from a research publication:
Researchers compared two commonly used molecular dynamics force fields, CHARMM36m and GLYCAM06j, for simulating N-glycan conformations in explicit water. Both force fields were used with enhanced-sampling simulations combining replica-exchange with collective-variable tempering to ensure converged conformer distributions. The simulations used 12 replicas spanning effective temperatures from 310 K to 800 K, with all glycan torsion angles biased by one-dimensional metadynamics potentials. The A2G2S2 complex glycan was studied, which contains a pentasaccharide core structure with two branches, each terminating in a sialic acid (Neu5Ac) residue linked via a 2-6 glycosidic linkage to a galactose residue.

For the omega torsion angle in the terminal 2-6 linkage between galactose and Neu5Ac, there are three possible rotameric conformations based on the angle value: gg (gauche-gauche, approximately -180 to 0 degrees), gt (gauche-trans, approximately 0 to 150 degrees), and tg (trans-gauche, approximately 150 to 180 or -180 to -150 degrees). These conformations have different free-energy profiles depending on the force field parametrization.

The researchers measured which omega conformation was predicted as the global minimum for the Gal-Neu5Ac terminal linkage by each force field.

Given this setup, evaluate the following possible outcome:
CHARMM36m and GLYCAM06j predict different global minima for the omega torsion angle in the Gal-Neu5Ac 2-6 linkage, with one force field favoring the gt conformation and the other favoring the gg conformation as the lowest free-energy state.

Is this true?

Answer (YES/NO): NO